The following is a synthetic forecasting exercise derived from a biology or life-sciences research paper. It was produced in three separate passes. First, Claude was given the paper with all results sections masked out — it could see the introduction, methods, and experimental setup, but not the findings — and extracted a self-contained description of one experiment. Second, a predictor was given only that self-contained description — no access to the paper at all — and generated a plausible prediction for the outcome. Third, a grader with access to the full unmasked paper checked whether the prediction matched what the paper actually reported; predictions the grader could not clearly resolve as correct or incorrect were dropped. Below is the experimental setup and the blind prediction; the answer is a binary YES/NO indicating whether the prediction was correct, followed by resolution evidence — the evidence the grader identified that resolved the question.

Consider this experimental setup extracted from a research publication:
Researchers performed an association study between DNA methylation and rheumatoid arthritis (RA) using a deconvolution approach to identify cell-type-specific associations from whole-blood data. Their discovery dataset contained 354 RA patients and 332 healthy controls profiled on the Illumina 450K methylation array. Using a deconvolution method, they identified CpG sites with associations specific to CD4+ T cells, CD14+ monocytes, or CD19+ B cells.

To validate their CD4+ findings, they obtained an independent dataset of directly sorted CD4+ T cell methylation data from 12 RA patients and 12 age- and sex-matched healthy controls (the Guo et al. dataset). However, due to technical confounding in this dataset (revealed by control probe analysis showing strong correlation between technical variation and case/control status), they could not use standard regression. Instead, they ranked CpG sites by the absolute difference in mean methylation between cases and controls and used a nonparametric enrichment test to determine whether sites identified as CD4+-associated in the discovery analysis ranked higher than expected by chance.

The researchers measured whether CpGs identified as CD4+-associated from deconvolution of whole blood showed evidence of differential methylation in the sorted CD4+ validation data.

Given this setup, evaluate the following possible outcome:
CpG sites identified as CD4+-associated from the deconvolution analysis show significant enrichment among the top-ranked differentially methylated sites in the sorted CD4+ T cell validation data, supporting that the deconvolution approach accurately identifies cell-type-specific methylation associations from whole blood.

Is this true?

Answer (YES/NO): YES